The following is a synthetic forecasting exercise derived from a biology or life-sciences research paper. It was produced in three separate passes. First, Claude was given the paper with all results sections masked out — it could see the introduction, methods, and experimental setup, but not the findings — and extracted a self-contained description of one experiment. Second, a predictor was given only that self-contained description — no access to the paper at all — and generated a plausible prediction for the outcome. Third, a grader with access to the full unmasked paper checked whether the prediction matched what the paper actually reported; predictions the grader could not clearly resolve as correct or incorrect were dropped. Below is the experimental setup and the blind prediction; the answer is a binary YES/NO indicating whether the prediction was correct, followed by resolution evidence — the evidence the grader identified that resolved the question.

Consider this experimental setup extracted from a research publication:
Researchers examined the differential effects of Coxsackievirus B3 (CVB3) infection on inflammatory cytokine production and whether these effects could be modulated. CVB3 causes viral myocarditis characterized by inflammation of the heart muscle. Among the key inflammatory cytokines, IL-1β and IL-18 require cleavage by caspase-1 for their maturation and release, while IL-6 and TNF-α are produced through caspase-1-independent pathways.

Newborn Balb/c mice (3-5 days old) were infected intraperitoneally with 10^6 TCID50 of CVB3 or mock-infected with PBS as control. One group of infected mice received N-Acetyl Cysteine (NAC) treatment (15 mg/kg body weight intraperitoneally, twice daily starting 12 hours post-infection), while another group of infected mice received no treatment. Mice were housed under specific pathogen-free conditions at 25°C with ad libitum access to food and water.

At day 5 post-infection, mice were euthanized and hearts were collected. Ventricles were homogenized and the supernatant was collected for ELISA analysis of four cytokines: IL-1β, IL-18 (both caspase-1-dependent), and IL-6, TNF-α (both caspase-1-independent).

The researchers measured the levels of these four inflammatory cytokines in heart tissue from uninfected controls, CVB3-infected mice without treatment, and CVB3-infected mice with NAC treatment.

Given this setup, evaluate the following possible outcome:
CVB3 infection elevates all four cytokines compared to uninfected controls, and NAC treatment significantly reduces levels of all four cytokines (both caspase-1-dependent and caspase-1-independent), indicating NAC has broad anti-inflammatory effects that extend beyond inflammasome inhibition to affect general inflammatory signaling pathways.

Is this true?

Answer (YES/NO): YES